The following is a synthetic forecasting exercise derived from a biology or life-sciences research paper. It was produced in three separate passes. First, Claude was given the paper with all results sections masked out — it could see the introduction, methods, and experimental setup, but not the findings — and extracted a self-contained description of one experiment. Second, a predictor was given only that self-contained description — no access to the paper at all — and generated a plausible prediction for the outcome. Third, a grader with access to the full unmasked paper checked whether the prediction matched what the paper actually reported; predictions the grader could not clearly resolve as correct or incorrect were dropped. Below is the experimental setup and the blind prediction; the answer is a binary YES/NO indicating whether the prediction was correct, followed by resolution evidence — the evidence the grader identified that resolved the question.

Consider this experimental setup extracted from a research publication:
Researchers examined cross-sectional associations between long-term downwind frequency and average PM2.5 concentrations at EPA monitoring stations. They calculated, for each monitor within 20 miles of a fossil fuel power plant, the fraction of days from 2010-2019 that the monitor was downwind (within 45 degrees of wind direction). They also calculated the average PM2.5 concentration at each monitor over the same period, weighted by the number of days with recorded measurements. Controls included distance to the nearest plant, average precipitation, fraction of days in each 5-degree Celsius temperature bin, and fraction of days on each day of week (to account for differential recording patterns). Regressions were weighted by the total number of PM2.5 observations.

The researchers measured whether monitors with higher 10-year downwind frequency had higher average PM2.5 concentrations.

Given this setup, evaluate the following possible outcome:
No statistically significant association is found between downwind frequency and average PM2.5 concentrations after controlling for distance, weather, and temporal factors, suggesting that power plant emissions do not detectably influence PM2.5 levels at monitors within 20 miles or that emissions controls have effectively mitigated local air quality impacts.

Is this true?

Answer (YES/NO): NO